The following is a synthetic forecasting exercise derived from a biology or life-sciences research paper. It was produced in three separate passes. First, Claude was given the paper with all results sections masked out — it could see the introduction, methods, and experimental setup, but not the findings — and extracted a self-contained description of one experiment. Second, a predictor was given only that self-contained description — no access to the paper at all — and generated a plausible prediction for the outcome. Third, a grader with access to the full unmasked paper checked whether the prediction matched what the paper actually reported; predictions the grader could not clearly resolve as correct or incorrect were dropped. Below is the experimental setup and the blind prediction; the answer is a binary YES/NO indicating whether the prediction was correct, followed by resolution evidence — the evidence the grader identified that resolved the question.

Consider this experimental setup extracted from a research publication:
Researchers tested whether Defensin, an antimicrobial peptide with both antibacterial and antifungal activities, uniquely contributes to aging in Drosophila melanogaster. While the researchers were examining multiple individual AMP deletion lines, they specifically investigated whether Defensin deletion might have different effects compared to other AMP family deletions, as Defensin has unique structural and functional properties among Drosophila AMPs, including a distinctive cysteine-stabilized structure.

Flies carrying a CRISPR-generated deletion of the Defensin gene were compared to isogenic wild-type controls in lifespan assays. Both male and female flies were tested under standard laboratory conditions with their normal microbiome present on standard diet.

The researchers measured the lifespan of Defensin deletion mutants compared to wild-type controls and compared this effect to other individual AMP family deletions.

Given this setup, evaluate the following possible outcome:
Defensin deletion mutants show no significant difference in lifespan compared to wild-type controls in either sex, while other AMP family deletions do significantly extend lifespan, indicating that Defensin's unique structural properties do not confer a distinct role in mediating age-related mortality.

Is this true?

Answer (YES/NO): NO